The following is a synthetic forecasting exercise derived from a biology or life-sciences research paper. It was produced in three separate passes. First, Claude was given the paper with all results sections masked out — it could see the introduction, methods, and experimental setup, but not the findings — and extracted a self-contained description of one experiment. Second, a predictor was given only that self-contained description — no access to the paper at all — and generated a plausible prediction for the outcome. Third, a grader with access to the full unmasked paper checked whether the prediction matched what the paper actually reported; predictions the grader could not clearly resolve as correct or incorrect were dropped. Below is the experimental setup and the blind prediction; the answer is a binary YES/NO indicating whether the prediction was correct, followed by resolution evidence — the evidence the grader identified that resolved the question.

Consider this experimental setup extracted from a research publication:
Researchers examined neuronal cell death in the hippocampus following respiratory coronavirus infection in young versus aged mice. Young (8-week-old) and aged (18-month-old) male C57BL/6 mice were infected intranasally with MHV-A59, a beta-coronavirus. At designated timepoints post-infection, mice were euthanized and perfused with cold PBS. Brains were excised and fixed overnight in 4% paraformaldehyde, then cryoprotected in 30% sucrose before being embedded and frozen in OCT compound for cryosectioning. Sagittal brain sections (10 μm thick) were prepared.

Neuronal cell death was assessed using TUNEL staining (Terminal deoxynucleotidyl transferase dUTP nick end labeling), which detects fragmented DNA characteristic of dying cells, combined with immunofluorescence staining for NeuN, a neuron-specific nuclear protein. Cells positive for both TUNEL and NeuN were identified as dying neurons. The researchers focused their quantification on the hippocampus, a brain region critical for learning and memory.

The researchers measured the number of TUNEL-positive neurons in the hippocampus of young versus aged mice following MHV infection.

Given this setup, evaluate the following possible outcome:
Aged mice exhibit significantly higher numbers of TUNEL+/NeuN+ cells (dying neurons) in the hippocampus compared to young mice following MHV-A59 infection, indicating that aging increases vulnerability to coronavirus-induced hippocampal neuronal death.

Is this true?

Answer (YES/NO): YES